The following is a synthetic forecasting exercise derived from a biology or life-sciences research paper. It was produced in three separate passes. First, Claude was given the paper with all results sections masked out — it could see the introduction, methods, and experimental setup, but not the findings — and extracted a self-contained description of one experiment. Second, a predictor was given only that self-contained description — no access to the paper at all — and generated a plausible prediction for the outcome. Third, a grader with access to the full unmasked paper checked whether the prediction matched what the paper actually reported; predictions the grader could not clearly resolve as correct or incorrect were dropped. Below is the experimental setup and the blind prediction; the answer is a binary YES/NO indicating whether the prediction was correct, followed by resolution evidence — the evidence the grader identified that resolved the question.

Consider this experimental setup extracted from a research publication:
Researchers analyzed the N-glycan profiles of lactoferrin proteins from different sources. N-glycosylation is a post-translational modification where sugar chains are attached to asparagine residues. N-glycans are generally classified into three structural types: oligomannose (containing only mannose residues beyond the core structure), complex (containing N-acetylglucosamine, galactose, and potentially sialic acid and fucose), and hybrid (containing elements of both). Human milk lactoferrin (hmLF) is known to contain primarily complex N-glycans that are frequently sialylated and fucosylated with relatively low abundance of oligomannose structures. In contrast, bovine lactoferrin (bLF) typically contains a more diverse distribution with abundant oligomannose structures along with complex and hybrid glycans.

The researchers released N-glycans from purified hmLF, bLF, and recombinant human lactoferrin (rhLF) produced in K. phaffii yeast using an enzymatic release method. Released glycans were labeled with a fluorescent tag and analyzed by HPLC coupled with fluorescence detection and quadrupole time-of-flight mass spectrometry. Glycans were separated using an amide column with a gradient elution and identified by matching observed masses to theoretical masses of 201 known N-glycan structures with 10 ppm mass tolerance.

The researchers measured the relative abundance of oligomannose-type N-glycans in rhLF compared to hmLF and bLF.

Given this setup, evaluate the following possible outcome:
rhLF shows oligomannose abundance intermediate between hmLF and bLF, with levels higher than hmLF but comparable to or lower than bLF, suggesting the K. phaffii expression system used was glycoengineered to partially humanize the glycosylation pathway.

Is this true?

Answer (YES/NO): NO